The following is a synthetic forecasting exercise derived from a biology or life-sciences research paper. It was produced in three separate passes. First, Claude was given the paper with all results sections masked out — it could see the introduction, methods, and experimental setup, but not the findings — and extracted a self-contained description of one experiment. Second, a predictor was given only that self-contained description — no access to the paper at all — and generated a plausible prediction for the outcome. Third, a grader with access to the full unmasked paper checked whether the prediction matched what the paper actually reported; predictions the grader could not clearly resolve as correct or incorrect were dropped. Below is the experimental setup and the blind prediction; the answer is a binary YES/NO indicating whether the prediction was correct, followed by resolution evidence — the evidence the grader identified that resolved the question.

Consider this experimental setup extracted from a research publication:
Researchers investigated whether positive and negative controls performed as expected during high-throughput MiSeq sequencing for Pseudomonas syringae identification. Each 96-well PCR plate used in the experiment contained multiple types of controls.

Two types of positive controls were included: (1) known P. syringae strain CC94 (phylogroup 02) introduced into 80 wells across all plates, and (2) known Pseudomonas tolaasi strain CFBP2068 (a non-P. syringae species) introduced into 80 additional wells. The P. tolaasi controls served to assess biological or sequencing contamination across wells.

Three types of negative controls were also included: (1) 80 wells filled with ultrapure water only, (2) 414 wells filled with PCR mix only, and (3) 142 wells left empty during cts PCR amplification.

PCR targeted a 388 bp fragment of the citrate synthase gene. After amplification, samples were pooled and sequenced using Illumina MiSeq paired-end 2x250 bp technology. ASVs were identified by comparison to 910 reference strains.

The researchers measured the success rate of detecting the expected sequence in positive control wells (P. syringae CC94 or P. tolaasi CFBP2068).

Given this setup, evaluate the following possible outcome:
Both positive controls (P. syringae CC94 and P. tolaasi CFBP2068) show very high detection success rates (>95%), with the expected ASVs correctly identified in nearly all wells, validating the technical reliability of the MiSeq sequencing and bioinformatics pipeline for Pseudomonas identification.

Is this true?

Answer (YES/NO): NO